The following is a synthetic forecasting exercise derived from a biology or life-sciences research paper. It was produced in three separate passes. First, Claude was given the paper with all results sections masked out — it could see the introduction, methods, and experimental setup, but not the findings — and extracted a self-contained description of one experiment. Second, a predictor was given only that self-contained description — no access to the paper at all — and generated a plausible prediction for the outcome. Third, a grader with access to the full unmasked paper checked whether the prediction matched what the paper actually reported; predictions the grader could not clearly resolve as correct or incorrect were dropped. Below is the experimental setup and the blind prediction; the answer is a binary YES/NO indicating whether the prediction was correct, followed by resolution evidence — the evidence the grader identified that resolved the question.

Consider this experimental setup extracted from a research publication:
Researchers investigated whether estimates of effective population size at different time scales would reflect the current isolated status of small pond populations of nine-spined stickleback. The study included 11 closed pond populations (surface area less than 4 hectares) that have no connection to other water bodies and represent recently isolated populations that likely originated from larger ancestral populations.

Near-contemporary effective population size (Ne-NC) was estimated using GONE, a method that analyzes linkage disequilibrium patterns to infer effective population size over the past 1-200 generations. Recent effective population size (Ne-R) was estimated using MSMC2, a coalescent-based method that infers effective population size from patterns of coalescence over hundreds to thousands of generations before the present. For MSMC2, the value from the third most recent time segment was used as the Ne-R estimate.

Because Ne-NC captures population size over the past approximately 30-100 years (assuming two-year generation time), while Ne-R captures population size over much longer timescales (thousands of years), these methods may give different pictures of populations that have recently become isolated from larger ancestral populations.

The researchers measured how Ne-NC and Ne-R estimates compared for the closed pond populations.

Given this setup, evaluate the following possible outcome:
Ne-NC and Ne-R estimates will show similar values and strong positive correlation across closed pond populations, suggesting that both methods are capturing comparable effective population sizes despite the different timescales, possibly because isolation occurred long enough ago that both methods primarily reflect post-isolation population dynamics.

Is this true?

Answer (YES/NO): NO